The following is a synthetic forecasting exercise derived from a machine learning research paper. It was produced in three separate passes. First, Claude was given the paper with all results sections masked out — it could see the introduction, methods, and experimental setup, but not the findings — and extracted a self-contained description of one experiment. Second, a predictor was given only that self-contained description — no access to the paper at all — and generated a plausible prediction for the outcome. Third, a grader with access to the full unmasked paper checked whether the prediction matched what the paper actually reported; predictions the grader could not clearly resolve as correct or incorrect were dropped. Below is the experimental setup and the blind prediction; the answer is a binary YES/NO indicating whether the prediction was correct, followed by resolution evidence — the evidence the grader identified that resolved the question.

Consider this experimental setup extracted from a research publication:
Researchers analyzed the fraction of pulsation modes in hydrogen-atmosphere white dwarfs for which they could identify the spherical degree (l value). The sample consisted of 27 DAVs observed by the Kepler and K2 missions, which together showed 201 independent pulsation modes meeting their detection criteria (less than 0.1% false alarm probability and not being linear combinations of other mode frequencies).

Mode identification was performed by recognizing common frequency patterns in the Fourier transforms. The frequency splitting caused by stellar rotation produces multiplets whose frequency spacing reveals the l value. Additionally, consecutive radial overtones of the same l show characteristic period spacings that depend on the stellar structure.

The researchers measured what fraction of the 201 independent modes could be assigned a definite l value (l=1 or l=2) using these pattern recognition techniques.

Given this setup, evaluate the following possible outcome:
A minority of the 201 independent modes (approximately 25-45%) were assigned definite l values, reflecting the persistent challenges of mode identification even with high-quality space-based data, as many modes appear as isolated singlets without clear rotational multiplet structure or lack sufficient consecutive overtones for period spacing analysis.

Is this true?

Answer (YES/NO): YES